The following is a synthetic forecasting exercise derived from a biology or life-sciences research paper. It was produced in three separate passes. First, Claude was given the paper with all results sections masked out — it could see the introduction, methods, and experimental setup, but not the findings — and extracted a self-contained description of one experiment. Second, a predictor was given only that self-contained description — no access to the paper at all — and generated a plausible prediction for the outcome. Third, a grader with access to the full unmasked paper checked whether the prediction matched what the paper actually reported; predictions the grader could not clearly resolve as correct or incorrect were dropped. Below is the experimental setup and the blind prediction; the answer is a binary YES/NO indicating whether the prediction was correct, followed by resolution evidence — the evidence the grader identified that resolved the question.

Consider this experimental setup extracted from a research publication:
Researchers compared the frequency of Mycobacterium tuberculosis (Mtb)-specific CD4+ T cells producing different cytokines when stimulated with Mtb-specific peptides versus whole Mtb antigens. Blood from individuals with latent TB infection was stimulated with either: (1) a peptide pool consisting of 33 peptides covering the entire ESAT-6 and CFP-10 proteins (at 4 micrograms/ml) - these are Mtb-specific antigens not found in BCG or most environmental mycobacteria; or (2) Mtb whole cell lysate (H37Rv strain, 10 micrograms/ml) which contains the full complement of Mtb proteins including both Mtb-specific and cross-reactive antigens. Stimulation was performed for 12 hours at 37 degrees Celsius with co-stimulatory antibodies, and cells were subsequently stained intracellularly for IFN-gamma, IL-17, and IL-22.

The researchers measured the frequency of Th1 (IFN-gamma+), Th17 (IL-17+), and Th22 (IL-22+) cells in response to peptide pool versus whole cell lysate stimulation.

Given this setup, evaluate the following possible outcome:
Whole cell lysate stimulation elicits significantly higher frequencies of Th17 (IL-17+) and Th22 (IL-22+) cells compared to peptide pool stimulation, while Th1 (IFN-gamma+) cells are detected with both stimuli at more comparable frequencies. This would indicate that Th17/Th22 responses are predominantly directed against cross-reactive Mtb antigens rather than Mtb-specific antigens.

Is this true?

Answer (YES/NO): NO